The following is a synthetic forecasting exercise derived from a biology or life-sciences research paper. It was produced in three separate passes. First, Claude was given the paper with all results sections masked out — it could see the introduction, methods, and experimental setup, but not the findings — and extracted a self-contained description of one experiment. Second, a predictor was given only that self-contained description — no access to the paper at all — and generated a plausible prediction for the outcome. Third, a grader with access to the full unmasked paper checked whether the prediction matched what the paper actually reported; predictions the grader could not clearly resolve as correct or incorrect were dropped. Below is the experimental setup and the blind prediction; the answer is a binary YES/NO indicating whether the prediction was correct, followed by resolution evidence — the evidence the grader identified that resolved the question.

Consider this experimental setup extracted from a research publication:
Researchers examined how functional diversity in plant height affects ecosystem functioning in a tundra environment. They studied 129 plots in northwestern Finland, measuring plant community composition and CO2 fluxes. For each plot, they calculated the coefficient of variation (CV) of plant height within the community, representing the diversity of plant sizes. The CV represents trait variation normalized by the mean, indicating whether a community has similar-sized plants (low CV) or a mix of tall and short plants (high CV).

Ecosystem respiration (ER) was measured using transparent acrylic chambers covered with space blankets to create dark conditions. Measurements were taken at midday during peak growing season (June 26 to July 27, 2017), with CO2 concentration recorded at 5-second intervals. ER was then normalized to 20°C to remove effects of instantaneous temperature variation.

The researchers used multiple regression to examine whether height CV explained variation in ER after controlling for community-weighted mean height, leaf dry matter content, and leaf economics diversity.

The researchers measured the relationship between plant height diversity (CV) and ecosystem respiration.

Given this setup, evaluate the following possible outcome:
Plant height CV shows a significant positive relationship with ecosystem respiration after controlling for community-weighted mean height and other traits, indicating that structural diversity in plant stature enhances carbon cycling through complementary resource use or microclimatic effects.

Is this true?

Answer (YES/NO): NO